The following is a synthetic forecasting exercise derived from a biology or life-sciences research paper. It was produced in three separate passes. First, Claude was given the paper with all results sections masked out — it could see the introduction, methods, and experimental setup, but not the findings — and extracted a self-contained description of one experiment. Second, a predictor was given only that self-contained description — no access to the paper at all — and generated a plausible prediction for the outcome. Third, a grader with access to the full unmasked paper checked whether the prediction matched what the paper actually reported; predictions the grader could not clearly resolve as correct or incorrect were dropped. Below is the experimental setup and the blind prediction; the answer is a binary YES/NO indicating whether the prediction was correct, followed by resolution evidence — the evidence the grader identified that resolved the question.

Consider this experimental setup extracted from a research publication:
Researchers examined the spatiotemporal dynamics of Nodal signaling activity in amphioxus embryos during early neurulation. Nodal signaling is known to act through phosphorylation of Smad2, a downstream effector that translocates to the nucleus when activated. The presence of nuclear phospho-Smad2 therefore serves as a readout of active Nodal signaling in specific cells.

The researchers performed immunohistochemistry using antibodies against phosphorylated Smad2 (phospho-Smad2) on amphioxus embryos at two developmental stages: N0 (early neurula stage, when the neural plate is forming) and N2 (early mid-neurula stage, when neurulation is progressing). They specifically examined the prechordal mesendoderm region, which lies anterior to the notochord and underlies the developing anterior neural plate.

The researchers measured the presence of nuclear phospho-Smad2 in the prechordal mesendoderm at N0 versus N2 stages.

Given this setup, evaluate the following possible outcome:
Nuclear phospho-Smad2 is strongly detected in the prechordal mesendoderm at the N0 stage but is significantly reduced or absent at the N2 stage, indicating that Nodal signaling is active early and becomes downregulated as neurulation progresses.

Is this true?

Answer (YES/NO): YES